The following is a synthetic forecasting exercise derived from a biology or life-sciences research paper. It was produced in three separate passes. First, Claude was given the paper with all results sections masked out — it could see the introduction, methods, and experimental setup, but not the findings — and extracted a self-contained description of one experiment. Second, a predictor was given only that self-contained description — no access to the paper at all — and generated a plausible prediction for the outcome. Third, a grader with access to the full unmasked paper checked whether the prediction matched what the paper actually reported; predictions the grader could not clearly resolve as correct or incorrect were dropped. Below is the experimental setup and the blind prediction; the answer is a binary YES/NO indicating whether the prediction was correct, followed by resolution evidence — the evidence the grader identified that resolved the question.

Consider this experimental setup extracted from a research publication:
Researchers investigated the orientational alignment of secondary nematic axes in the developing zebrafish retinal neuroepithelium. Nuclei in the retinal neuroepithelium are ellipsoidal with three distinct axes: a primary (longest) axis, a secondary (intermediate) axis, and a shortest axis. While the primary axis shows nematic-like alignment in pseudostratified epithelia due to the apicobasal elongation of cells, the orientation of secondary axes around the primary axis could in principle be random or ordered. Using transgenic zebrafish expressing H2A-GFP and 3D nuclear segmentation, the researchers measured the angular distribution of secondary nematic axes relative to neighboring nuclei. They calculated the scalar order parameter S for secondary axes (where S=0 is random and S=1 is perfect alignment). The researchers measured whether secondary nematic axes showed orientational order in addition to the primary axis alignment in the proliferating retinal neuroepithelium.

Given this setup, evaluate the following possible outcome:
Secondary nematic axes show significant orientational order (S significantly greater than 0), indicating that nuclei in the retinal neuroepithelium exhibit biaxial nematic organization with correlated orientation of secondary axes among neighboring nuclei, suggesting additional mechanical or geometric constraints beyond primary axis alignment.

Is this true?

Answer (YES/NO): YES